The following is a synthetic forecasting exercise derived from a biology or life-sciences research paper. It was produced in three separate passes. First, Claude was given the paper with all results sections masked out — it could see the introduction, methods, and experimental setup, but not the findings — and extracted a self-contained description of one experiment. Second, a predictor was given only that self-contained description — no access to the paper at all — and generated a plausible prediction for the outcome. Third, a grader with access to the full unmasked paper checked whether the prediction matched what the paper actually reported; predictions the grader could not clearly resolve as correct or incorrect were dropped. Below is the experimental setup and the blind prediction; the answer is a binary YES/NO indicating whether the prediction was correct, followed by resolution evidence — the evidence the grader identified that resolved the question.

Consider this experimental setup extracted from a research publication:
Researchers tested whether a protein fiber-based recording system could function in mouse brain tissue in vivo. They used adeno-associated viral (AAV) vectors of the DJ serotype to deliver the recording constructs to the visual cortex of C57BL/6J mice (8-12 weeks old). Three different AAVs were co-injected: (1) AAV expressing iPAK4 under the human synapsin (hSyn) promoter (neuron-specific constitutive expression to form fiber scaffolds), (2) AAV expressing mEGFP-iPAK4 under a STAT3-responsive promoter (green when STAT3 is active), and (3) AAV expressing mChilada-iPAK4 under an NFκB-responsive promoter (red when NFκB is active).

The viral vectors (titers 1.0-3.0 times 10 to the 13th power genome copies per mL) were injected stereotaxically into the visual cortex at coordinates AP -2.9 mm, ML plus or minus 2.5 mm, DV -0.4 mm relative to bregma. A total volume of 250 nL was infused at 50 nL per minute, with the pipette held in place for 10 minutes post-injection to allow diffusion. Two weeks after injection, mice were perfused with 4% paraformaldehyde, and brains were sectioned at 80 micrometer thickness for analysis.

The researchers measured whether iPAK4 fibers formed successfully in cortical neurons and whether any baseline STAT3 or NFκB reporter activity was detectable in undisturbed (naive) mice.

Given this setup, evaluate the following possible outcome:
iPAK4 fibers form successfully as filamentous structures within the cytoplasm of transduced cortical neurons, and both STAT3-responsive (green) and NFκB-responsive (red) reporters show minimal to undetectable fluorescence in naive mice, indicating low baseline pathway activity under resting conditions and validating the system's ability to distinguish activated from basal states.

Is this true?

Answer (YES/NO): NO